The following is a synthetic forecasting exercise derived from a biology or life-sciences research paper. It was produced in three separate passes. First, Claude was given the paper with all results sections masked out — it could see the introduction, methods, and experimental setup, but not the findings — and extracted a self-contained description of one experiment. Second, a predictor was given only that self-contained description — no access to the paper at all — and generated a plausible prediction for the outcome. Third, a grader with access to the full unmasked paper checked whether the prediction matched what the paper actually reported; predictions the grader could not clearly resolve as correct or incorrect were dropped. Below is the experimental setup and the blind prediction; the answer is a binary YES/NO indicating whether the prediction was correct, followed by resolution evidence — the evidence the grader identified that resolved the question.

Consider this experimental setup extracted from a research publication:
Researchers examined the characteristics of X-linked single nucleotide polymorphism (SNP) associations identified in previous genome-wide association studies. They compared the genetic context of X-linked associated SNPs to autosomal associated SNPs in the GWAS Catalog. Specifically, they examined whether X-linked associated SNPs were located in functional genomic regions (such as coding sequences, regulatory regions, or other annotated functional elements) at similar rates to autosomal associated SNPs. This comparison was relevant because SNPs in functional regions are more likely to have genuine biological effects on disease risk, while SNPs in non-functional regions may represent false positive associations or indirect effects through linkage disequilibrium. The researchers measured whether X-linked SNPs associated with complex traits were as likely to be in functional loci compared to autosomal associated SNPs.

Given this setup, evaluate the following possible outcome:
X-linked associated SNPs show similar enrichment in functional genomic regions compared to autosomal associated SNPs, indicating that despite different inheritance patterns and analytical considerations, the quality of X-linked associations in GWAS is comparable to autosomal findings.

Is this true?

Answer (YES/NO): NO